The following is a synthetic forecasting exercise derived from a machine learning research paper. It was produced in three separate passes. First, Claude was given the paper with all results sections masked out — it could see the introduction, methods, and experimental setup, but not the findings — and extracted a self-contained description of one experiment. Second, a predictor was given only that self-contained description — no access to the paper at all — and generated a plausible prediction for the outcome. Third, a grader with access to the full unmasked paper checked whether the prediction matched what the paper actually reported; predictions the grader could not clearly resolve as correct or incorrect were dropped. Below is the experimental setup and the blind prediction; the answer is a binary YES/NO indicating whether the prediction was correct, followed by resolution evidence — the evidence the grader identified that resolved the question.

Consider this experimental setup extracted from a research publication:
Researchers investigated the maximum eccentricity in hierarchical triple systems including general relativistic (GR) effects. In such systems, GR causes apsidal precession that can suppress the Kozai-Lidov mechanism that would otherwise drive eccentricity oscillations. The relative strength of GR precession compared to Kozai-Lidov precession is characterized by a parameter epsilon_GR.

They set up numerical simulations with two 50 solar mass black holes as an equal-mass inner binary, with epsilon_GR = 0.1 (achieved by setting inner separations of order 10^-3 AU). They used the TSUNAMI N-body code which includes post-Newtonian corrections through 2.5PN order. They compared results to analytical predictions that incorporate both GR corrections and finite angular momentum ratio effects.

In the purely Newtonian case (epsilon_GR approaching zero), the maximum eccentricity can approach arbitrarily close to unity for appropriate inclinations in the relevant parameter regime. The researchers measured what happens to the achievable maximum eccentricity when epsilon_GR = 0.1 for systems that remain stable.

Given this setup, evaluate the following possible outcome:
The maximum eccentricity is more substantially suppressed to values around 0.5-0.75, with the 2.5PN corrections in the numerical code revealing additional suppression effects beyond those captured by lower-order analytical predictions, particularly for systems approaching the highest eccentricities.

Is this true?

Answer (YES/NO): NO